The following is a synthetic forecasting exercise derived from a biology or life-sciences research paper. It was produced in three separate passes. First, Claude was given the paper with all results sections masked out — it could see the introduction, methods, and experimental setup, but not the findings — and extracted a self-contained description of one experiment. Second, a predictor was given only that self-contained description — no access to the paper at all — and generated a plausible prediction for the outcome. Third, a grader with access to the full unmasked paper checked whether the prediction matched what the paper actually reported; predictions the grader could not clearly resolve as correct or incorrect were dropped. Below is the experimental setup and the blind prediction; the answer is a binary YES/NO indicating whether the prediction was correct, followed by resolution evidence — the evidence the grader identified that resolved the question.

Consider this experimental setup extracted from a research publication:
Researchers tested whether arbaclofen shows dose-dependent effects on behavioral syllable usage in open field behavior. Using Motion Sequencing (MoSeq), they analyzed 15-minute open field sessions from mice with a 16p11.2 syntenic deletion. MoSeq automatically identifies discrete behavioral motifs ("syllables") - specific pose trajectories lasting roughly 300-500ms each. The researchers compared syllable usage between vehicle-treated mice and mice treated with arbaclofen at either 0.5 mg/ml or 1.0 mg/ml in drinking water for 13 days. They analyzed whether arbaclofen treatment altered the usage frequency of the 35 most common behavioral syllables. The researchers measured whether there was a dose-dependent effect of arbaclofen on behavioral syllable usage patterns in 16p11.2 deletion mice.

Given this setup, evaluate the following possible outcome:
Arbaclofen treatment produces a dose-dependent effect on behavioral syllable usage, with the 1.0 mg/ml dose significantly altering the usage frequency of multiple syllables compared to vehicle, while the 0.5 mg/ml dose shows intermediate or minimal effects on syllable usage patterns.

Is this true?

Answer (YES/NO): NO